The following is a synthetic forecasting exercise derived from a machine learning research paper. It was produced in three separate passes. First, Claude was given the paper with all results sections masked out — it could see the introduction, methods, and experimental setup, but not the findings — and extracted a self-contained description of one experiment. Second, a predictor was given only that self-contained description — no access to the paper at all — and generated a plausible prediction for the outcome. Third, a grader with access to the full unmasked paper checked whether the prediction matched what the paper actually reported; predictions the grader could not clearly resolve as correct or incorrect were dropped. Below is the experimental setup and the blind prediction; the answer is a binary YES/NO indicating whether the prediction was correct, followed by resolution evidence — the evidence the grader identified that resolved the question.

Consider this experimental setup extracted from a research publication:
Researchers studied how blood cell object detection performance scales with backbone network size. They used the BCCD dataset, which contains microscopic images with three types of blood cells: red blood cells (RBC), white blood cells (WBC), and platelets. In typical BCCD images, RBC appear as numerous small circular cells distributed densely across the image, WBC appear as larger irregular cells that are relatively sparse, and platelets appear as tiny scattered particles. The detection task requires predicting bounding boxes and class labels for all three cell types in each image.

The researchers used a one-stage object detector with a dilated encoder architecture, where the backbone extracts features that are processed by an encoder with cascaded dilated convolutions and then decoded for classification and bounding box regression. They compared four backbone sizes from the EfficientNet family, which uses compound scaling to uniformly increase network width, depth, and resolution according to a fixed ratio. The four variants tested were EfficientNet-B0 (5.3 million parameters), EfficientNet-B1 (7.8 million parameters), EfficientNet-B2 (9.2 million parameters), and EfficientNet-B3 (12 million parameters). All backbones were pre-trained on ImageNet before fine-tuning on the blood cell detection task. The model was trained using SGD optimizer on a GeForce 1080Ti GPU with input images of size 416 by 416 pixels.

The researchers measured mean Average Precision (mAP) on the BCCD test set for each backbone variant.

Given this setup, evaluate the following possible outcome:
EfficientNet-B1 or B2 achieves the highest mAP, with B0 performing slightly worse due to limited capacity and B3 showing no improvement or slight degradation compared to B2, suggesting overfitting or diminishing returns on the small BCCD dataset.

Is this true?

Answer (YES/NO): NO